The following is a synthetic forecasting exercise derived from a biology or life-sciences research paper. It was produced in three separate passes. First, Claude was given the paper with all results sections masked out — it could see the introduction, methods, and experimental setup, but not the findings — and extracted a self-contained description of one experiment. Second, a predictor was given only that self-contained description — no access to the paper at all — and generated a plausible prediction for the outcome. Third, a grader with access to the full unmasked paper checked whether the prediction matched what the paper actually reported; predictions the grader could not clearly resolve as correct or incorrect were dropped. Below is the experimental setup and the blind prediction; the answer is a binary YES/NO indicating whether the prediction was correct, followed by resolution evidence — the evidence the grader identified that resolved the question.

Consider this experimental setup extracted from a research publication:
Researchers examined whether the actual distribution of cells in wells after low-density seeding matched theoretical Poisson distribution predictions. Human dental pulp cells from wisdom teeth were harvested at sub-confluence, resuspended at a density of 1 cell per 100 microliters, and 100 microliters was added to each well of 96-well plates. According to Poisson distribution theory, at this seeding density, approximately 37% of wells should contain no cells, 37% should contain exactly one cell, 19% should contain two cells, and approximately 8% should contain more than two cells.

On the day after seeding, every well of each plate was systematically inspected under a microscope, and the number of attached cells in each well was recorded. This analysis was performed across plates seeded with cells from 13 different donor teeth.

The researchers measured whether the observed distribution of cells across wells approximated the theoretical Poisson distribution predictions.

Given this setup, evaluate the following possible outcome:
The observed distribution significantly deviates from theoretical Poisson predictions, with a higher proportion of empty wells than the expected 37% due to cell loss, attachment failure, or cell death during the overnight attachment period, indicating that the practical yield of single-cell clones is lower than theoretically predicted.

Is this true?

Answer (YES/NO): YES